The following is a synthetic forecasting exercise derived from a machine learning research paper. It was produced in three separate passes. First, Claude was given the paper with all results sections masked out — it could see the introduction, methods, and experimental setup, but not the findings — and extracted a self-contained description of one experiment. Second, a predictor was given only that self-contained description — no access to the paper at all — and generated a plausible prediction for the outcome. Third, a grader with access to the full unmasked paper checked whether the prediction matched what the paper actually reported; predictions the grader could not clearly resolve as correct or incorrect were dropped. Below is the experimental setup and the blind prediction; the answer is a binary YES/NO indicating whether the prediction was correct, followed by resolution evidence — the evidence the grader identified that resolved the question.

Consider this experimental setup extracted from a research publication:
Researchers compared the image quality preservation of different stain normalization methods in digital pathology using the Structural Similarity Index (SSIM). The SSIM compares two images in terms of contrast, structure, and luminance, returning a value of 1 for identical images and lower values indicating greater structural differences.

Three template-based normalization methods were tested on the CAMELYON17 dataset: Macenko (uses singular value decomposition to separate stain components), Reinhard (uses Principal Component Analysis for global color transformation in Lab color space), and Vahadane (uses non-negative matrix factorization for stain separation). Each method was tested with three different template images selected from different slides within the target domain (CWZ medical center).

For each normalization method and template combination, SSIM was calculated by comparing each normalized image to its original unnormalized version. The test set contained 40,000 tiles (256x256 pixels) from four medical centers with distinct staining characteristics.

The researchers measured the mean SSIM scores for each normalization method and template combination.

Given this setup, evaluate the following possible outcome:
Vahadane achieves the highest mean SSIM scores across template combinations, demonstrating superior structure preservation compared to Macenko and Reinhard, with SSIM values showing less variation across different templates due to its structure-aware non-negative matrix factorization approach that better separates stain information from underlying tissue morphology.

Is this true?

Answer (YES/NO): NO